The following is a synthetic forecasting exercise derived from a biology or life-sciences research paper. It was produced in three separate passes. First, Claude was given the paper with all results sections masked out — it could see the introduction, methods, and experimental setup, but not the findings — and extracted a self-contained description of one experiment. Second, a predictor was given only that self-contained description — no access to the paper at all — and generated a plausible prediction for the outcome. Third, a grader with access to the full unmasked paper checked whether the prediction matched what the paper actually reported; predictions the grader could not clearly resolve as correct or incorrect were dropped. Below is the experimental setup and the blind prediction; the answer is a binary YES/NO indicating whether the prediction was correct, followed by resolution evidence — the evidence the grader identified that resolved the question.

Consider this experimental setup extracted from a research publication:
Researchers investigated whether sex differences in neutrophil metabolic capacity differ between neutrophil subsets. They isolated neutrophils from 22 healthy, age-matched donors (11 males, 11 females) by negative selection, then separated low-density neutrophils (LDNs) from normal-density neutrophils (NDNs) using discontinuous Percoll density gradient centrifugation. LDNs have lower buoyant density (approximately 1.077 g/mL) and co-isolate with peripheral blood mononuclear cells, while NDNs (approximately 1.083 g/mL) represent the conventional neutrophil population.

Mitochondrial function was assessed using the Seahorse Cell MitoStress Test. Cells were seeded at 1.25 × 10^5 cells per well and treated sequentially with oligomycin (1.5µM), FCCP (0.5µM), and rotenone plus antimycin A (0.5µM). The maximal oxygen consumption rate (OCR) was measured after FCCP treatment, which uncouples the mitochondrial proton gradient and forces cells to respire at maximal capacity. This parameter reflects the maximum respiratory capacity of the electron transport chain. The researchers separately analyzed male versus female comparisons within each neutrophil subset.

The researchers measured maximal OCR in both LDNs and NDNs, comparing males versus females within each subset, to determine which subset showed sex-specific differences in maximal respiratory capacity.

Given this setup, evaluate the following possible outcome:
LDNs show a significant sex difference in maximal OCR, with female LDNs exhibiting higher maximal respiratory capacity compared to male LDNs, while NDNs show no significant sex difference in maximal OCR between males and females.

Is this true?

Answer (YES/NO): NO